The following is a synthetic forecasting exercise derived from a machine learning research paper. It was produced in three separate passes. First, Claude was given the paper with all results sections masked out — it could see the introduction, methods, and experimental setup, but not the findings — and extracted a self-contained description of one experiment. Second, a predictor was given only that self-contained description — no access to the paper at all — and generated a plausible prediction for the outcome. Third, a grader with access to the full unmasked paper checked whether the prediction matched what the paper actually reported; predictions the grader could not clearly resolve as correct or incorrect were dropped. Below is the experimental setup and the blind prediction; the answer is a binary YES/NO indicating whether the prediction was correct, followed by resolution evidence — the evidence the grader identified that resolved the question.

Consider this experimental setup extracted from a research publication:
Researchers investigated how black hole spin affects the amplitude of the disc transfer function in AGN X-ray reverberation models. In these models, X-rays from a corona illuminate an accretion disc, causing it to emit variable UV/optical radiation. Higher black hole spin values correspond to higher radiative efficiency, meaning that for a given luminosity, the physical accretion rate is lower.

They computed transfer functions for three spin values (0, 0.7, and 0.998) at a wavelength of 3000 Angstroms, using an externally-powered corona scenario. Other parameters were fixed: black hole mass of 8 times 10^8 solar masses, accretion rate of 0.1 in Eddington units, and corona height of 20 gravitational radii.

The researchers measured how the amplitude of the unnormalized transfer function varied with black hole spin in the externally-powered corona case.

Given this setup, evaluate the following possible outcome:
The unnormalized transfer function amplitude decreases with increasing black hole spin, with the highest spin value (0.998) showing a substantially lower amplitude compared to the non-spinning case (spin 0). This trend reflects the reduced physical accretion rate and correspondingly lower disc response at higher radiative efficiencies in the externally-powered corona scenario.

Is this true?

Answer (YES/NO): NO